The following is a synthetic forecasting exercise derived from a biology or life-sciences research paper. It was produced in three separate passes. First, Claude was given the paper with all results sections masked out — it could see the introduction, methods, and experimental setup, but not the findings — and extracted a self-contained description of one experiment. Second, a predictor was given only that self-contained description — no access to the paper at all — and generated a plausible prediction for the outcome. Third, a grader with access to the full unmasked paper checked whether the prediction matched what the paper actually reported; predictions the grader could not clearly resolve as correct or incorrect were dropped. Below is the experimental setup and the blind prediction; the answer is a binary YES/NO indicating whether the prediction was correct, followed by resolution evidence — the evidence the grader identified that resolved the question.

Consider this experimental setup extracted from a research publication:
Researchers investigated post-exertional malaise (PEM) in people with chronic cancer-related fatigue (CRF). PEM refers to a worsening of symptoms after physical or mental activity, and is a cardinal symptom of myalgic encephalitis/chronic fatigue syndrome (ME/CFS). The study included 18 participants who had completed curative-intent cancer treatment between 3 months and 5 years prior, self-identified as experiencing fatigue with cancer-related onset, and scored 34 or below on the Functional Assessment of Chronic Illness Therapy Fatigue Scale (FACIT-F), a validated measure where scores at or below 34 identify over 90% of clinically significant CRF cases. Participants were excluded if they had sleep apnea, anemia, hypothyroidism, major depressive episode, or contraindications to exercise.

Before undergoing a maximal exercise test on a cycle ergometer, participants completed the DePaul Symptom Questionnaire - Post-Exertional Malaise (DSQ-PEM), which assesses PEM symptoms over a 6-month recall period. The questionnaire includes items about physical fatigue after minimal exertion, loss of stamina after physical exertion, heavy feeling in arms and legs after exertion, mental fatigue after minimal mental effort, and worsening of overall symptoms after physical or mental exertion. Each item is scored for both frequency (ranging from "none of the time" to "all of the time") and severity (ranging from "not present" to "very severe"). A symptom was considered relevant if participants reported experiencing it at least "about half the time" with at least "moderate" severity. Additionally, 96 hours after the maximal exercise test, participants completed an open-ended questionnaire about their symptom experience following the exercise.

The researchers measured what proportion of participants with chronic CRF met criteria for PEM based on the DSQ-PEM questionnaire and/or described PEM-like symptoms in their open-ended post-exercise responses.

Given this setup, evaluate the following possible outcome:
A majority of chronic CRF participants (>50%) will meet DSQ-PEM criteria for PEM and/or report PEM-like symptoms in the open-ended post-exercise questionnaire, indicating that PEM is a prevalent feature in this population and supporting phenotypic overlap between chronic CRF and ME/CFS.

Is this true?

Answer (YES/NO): NO